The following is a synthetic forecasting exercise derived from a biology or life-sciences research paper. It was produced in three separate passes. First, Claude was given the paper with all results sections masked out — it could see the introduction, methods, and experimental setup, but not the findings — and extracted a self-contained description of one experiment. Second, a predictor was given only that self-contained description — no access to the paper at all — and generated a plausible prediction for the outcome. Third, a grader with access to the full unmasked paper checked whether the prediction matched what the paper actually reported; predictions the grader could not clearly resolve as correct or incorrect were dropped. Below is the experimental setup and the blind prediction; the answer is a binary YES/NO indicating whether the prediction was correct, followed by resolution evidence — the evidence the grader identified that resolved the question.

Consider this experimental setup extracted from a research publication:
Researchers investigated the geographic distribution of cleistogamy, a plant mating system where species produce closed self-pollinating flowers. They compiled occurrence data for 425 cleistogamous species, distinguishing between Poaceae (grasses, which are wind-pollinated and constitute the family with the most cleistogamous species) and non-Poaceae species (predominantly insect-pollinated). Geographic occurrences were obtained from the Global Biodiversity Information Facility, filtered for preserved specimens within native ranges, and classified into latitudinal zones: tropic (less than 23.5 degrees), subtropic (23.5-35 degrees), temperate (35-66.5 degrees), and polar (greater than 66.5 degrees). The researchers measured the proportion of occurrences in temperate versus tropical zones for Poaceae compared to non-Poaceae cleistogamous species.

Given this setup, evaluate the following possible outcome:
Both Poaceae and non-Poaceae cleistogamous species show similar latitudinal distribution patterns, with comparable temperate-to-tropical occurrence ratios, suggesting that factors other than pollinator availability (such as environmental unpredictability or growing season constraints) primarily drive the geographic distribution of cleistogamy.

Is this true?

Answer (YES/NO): NO